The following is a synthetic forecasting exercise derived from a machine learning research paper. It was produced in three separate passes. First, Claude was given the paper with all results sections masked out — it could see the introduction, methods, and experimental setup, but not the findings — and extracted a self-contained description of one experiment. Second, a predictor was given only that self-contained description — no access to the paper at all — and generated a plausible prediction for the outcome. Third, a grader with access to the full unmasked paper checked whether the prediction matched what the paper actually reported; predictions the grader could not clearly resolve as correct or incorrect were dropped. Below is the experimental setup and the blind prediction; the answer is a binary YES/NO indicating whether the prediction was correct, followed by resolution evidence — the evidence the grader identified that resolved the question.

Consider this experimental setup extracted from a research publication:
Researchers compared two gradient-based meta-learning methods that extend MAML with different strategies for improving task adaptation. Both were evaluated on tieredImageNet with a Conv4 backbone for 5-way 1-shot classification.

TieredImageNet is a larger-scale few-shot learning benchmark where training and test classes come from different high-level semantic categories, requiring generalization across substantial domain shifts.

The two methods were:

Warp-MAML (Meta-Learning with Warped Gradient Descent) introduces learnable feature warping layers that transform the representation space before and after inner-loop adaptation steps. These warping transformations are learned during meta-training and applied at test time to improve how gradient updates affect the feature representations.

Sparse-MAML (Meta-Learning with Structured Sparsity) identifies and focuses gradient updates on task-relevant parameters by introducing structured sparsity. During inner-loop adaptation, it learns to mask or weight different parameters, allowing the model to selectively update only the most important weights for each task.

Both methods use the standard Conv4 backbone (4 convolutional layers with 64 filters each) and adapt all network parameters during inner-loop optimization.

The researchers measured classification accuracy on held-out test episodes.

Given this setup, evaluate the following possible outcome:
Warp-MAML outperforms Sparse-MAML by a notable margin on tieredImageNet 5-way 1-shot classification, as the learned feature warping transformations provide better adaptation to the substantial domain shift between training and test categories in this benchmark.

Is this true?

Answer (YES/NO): YES